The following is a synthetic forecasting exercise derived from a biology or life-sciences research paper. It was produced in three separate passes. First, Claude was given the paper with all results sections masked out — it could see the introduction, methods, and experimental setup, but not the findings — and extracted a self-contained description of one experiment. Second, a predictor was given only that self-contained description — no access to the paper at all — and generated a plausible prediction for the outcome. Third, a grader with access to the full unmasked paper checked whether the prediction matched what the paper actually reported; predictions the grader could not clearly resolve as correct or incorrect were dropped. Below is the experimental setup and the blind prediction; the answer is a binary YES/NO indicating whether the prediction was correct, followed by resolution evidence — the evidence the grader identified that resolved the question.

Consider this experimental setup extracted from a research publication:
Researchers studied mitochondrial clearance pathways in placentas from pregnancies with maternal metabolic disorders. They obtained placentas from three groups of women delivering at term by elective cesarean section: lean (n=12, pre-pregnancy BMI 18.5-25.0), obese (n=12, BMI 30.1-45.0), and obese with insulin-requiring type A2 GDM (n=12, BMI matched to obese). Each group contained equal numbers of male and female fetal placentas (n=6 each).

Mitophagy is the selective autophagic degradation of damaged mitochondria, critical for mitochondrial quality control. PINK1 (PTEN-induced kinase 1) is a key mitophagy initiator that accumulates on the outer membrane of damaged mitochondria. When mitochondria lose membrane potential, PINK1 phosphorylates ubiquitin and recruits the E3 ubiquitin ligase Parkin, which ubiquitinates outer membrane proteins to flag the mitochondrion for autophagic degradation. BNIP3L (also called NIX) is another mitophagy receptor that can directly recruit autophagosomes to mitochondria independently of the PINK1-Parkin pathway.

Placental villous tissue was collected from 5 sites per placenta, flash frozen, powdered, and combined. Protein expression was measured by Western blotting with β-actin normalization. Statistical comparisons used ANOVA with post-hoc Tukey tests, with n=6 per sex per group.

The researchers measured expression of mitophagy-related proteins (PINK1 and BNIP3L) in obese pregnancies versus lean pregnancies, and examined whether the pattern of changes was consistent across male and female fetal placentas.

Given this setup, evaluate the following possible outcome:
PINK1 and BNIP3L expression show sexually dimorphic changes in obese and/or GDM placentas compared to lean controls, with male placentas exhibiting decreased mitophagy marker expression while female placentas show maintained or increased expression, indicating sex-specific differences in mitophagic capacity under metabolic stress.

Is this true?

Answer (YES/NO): NO